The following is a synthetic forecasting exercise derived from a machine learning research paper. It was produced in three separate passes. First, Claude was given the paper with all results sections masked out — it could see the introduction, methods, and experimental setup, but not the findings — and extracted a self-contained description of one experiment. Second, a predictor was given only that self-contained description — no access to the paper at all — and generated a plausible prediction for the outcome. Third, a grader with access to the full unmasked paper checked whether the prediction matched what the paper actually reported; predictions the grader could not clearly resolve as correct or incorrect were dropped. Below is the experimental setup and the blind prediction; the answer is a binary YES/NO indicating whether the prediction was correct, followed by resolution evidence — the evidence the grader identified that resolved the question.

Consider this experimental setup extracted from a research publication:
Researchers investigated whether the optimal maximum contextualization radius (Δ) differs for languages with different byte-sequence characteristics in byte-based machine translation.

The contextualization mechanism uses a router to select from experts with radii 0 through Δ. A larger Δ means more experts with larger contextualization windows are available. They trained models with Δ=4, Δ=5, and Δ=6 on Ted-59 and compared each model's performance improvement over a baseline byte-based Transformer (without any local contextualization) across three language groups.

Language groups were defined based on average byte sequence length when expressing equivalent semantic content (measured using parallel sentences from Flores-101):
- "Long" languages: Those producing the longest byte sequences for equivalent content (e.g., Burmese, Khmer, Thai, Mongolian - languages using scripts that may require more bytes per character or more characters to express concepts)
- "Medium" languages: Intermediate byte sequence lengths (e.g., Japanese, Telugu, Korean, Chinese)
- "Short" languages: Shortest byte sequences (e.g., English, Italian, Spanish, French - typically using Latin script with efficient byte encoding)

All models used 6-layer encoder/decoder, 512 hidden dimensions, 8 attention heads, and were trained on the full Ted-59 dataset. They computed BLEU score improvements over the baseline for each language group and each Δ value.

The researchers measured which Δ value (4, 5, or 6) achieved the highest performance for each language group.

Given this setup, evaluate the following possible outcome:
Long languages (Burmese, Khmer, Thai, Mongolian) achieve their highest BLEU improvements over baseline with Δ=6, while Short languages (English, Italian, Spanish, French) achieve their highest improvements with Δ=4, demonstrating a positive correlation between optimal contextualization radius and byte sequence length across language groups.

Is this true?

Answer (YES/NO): YES